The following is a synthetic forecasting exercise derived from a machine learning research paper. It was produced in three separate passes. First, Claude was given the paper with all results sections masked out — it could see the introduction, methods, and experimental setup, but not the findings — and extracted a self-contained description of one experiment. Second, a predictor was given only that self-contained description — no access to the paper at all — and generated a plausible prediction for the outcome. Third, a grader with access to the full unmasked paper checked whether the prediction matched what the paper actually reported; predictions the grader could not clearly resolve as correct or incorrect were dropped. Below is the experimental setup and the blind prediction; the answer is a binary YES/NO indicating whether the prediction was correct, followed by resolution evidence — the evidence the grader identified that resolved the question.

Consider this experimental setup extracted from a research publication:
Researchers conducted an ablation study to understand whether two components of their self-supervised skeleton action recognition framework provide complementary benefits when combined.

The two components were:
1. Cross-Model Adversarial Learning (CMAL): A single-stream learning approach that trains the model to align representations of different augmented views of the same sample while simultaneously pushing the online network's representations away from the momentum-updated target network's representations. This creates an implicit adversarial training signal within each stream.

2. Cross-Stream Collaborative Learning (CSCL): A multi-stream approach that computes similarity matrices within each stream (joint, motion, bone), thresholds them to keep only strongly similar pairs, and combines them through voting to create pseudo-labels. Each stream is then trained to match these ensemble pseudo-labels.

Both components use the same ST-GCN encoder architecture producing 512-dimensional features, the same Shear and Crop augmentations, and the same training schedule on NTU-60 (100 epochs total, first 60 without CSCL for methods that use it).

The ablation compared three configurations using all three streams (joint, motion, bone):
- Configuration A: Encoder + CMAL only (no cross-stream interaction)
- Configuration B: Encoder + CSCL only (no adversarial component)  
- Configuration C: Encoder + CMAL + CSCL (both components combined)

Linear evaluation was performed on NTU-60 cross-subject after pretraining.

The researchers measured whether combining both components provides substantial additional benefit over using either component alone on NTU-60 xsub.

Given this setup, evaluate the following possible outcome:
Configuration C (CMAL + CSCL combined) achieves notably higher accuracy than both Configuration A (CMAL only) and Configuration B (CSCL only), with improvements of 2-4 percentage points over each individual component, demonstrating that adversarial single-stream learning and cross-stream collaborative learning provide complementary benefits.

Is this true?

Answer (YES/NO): NO